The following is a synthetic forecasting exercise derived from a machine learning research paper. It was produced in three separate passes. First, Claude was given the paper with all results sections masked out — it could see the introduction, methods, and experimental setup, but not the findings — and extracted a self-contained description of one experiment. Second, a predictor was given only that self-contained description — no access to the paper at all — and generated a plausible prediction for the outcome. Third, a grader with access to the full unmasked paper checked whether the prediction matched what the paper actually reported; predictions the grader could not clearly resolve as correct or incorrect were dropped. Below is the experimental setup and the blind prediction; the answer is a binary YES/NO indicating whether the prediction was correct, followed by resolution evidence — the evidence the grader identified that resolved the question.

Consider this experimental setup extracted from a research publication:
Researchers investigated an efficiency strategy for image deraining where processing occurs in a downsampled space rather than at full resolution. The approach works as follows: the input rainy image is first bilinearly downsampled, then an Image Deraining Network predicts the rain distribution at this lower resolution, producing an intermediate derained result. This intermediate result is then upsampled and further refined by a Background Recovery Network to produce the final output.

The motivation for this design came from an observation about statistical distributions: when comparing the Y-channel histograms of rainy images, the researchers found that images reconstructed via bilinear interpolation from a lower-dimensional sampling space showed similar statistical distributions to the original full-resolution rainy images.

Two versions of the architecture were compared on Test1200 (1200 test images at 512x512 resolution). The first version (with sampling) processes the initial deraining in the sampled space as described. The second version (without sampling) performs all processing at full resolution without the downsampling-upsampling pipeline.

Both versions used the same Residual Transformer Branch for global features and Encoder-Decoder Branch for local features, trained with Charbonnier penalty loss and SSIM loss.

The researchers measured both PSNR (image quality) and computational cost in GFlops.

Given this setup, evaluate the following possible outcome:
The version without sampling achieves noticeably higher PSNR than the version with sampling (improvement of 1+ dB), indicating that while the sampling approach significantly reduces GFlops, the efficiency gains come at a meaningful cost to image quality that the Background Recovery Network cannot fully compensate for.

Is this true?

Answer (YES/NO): NO